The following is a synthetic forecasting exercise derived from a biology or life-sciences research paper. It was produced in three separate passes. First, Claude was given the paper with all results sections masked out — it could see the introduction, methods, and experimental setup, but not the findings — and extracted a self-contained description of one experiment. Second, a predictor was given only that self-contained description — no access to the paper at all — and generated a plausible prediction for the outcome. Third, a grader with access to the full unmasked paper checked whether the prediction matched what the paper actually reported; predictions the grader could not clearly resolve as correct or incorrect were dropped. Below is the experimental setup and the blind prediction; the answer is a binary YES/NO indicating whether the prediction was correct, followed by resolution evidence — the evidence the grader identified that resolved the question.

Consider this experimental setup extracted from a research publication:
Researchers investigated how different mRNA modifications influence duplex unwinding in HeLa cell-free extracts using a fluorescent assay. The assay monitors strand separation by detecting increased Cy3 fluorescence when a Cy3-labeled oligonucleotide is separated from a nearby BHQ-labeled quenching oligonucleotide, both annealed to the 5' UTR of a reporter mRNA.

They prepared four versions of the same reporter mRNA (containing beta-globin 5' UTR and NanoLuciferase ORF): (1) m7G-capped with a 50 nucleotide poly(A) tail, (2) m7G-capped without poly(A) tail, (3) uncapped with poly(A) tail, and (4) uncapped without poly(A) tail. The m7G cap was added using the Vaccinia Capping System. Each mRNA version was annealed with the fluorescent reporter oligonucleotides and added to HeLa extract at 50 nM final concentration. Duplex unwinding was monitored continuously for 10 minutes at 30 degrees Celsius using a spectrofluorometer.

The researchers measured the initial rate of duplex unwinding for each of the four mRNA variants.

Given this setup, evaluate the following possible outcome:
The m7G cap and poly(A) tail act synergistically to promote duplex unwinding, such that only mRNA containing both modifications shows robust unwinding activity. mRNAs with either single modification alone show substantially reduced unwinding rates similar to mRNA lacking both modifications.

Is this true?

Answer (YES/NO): NO